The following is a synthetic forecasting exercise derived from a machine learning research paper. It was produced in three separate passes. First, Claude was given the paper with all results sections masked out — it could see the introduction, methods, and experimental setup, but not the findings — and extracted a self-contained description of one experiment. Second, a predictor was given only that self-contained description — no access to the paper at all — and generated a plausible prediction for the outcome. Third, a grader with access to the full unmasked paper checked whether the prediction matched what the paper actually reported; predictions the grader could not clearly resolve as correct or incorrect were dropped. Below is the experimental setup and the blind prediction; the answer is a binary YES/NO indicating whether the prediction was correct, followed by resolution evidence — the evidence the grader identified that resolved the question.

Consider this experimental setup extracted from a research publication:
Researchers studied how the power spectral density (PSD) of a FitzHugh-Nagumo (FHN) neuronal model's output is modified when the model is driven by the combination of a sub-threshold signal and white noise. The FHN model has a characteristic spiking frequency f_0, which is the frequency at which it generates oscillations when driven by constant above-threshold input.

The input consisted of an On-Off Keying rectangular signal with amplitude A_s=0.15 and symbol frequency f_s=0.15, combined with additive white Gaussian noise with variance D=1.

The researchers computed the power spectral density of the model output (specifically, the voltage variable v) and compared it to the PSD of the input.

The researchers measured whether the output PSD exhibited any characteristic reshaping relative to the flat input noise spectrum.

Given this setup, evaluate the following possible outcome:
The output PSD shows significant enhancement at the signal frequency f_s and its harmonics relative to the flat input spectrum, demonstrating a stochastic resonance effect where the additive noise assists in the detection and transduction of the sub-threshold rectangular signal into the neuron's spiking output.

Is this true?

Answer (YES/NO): NO